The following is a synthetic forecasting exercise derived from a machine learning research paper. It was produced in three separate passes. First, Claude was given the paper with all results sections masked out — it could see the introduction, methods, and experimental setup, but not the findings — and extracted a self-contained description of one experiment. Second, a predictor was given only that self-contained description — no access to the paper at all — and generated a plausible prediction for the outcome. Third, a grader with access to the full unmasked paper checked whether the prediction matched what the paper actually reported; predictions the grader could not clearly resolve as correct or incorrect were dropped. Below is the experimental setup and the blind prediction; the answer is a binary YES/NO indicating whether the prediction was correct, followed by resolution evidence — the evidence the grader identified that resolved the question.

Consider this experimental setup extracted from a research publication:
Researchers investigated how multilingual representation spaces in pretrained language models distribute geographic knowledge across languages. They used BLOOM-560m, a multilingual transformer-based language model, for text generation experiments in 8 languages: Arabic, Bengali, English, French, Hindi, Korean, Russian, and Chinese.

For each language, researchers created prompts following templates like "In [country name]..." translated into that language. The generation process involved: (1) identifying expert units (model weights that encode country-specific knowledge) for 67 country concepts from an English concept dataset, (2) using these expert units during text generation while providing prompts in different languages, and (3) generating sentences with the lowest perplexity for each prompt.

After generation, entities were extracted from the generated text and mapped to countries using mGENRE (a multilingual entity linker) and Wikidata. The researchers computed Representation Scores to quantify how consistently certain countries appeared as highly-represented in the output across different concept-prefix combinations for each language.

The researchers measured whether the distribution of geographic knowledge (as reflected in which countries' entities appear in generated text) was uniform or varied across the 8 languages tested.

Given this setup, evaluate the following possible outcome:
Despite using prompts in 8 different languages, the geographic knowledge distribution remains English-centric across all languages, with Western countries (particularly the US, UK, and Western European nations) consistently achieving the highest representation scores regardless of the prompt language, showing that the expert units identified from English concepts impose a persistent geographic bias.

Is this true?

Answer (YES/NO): NO